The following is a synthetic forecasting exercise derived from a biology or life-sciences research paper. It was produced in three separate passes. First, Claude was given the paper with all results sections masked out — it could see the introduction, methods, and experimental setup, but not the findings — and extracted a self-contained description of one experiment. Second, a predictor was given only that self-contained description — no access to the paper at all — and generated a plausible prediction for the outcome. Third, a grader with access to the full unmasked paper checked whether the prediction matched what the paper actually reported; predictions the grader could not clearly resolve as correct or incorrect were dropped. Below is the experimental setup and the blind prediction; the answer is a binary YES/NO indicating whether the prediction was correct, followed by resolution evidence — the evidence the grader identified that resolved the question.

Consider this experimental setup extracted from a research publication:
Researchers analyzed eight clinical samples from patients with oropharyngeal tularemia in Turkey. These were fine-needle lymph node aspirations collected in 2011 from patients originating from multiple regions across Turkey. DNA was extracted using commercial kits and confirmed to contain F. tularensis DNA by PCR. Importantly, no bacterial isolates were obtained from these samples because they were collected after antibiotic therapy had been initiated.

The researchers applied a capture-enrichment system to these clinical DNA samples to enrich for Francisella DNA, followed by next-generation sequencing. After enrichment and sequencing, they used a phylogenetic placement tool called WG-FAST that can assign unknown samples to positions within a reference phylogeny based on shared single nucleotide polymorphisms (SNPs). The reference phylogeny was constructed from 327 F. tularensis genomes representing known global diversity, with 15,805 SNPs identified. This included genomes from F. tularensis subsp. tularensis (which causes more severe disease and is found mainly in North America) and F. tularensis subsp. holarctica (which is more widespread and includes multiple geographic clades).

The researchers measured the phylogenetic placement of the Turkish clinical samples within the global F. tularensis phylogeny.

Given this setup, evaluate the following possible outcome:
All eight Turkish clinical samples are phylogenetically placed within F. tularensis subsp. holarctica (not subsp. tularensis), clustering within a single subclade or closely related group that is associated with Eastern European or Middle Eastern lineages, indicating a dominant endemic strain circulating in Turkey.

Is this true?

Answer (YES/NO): NO